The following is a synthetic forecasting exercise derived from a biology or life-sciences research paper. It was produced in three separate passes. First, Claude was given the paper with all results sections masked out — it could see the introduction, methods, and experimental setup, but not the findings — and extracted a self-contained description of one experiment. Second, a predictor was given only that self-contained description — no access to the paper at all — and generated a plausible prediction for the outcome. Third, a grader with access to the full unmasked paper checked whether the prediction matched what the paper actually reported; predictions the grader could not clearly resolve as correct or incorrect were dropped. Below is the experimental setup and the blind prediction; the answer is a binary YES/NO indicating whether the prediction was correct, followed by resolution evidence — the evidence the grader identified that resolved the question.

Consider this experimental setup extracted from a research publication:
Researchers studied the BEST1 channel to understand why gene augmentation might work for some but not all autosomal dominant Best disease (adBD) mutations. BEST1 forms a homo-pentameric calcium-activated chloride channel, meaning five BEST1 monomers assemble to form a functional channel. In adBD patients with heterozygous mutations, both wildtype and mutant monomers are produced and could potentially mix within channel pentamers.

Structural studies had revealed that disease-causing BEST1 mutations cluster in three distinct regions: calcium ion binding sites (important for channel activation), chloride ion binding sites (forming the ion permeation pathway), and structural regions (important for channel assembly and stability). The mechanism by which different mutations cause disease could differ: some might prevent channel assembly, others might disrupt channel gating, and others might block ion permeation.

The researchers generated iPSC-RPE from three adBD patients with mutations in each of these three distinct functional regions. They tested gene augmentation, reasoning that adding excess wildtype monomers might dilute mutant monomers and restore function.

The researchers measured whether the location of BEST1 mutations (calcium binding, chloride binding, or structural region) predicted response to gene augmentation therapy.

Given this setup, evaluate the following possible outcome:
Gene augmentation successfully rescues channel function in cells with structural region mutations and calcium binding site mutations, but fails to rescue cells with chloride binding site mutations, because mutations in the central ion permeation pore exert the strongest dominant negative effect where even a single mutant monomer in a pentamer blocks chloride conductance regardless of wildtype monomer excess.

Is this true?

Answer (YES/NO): NO